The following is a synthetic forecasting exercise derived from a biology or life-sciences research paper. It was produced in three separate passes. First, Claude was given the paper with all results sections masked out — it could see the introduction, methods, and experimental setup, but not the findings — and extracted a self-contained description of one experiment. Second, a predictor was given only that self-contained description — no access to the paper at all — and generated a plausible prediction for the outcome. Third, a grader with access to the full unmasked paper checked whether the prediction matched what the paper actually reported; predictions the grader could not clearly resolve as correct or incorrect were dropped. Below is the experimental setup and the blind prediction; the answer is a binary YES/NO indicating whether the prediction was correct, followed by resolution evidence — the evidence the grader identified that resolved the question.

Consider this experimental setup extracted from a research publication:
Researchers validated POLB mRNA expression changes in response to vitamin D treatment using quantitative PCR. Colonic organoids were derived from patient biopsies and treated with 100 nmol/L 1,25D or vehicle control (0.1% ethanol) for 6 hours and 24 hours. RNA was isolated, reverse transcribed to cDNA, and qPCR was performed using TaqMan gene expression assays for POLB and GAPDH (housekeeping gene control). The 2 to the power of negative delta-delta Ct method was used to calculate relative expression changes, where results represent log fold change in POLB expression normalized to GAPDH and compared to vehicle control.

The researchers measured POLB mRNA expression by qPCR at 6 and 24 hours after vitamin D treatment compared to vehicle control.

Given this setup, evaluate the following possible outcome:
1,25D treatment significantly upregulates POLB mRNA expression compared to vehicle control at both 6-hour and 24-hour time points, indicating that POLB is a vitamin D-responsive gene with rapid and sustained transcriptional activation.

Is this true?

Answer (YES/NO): YES